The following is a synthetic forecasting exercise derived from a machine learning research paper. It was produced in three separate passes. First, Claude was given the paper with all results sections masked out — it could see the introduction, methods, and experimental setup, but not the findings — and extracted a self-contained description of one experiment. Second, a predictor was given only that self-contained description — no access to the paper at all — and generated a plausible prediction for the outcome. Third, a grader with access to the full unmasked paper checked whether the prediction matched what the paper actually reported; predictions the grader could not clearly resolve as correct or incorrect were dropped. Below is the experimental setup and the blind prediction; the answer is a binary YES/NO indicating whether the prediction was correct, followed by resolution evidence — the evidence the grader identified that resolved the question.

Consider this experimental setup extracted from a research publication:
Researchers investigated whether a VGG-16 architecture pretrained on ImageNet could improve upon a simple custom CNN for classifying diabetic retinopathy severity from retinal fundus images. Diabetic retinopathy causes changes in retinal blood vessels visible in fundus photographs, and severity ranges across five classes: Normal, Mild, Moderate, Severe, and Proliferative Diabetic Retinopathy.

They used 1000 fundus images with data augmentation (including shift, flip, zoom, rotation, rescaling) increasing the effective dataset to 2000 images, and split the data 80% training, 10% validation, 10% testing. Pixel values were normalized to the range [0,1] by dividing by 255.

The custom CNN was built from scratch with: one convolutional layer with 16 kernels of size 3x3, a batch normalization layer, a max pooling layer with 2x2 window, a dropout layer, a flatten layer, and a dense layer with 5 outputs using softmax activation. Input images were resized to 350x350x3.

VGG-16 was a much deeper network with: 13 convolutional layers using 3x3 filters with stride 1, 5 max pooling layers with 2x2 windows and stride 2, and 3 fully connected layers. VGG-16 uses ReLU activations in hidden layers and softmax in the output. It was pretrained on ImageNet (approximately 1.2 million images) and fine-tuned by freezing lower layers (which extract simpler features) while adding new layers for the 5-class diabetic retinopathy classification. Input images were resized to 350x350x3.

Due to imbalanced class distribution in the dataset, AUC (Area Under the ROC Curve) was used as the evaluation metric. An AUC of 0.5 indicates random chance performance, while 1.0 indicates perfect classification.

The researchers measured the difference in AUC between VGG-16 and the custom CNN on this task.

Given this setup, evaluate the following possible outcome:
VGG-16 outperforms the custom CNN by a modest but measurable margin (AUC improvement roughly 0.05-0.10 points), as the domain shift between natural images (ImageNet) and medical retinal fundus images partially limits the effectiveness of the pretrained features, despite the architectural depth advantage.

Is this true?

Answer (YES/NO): NO